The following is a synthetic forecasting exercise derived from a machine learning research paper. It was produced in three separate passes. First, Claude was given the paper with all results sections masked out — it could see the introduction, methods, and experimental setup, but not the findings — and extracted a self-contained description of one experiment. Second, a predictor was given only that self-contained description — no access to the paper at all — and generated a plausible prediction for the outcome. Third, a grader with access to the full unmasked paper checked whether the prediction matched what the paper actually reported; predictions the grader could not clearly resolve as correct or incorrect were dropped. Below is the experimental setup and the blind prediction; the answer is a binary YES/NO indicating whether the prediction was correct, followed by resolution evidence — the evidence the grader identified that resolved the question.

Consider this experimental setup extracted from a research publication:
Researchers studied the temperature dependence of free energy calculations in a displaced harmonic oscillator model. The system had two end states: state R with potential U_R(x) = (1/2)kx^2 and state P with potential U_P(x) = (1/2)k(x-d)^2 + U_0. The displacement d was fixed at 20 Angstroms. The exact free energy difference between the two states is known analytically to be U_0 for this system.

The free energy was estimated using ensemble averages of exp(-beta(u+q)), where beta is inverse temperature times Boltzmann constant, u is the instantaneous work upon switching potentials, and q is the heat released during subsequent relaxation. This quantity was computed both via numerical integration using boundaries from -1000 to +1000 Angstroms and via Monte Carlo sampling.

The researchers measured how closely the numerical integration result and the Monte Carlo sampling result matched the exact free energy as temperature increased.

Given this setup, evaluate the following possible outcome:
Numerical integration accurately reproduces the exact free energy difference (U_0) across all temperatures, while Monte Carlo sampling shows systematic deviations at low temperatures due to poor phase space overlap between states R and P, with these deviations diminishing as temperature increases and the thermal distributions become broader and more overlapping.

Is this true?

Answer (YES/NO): NO